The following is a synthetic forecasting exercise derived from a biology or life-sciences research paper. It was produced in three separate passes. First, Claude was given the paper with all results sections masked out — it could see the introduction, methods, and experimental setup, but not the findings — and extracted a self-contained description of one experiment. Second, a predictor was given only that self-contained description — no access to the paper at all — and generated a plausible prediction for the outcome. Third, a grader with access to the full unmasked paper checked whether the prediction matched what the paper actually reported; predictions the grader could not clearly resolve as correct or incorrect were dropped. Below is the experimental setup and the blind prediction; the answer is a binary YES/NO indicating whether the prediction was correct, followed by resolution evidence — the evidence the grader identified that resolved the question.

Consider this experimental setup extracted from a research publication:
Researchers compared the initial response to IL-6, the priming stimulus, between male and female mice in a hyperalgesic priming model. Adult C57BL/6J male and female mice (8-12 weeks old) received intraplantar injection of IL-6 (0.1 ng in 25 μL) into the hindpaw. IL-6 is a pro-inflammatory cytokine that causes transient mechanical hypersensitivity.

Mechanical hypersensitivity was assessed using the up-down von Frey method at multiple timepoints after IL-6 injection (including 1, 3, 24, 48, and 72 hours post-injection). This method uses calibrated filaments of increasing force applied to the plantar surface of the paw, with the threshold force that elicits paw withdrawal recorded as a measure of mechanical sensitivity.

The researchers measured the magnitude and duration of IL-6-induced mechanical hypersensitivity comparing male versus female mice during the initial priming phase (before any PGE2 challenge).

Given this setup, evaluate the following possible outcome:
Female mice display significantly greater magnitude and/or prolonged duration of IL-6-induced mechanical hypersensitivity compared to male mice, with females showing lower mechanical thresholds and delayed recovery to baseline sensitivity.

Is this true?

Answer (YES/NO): NO